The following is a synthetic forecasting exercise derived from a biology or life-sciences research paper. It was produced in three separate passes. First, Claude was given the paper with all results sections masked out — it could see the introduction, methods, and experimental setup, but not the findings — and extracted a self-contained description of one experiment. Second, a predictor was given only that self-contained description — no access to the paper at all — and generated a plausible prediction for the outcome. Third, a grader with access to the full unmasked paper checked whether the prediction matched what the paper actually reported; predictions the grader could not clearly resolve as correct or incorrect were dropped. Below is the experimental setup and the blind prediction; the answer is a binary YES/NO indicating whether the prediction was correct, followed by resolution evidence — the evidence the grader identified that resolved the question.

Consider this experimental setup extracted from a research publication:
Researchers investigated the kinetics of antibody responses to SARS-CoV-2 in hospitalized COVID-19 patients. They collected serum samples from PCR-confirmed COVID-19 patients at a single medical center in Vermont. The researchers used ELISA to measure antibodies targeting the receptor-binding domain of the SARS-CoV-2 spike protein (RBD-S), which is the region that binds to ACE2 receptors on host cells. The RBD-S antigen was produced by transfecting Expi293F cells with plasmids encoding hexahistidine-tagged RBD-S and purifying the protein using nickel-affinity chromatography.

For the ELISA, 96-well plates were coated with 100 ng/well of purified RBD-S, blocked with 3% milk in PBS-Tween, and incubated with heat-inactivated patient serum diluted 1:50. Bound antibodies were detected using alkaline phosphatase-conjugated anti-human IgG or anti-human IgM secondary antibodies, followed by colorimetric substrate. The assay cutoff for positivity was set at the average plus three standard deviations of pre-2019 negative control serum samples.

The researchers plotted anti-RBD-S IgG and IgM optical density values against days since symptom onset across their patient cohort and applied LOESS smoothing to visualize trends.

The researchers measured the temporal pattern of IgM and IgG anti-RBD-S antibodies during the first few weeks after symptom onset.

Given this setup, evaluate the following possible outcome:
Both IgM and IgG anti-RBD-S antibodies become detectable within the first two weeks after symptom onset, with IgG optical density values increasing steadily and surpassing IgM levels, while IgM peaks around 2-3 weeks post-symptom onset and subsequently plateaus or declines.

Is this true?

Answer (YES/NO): NO